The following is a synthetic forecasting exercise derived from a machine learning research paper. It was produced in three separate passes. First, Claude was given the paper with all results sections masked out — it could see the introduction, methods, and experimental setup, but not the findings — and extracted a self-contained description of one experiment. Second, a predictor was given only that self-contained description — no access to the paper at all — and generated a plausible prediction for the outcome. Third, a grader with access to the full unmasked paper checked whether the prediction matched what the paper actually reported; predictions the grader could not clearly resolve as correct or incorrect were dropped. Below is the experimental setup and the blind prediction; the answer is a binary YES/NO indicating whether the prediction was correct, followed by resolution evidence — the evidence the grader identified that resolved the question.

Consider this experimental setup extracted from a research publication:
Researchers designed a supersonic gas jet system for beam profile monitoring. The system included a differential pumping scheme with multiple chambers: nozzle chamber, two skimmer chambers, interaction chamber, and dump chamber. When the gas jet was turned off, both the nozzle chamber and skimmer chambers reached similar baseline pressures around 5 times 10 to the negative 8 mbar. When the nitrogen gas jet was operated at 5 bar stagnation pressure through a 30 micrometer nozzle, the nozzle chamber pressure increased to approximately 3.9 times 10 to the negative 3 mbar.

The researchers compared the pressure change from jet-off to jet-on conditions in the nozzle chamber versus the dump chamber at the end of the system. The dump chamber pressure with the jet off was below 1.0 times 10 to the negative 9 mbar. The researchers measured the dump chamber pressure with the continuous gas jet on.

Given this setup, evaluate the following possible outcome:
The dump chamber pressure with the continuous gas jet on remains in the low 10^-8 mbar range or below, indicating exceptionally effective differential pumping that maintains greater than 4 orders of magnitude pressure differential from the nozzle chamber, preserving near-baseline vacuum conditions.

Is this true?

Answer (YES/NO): YES